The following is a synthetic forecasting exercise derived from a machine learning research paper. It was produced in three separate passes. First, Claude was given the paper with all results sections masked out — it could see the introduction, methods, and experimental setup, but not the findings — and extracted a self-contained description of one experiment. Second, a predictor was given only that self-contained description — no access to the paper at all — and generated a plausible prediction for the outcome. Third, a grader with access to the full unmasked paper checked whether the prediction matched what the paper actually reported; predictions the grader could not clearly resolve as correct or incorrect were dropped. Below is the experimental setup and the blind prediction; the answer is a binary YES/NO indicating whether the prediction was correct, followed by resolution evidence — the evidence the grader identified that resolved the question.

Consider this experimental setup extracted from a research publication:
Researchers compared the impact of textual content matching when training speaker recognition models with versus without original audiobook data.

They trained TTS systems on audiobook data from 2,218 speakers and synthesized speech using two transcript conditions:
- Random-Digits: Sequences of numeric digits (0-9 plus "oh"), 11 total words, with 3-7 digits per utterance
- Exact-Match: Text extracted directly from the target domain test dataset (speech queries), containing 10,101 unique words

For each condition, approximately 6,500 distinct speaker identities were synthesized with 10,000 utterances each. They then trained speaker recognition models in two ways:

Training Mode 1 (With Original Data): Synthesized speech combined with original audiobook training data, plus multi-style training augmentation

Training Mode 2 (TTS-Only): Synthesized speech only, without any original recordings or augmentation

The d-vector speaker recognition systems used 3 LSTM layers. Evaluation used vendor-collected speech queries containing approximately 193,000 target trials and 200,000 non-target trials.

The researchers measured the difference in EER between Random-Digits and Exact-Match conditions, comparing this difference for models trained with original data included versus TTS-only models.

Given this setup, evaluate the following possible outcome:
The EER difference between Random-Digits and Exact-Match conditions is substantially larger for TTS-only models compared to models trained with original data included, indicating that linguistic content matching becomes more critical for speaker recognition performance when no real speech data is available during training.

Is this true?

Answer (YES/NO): YES